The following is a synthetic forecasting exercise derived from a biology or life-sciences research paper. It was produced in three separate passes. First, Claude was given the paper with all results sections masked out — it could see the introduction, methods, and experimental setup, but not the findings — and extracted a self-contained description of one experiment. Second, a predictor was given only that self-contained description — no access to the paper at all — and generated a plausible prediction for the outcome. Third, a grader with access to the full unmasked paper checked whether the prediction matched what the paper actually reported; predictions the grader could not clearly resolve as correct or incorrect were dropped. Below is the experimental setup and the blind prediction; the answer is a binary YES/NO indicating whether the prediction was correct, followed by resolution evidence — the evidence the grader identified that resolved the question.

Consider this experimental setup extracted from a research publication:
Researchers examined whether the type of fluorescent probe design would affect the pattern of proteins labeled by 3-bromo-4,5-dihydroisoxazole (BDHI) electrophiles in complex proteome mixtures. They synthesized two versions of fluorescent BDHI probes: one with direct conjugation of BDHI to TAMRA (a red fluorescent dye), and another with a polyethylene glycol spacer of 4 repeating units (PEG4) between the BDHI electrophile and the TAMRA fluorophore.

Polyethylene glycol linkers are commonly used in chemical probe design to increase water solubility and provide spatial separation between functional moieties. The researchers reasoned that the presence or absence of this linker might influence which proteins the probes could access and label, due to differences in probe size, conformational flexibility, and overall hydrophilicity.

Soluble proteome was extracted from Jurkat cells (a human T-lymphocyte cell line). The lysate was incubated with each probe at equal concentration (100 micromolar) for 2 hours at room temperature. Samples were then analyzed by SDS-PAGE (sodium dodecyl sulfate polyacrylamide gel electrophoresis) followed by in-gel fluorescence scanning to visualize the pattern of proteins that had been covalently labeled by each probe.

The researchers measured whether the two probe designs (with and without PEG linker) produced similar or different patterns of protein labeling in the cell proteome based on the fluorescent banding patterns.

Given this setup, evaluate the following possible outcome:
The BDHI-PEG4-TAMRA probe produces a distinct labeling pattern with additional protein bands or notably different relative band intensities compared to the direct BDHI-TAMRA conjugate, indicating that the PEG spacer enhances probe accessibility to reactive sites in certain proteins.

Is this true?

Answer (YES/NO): NO